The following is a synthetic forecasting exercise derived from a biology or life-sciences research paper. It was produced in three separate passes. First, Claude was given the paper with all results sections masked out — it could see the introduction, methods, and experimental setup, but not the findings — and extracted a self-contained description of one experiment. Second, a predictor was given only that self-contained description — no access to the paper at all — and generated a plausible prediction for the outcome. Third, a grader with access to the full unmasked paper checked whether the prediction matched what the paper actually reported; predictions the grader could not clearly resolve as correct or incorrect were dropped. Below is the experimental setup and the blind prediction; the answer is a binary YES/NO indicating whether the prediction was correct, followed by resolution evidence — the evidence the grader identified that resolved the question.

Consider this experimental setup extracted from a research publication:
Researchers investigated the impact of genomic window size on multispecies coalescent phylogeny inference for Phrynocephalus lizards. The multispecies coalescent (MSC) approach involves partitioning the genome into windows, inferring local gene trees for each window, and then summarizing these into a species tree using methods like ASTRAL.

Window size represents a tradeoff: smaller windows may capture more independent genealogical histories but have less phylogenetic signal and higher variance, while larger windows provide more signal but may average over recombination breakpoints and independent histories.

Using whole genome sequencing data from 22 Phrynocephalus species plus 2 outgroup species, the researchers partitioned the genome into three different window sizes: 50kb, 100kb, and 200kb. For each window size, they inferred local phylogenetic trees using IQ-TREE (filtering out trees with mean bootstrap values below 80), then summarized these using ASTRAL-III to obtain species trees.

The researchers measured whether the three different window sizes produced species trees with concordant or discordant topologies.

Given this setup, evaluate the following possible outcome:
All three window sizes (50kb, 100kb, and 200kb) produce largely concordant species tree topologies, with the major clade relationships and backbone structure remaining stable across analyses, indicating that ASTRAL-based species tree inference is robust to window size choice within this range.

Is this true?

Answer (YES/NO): NO